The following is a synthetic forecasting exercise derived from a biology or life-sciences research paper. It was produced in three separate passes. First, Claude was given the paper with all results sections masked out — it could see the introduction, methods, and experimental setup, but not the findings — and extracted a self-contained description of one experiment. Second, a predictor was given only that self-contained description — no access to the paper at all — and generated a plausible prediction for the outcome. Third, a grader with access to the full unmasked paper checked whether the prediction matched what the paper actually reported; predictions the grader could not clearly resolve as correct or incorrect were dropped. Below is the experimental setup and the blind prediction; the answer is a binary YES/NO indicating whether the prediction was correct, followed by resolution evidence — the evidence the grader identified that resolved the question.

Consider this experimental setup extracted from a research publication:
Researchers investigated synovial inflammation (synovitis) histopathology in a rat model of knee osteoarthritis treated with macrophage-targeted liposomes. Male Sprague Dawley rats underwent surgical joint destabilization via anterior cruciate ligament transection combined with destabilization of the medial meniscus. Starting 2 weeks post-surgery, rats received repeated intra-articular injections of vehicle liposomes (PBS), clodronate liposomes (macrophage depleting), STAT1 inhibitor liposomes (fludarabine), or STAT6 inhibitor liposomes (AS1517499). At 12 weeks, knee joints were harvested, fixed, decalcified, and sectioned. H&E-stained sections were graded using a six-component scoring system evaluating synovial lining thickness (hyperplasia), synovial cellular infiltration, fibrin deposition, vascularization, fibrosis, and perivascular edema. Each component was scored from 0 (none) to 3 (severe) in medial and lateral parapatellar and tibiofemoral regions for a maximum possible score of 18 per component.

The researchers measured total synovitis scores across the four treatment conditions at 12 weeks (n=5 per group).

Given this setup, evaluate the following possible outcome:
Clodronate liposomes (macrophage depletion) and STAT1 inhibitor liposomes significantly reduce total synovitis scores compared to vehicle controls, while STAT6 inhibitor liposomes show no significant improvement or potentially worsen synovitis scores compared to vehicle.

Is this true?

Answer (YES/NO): NO